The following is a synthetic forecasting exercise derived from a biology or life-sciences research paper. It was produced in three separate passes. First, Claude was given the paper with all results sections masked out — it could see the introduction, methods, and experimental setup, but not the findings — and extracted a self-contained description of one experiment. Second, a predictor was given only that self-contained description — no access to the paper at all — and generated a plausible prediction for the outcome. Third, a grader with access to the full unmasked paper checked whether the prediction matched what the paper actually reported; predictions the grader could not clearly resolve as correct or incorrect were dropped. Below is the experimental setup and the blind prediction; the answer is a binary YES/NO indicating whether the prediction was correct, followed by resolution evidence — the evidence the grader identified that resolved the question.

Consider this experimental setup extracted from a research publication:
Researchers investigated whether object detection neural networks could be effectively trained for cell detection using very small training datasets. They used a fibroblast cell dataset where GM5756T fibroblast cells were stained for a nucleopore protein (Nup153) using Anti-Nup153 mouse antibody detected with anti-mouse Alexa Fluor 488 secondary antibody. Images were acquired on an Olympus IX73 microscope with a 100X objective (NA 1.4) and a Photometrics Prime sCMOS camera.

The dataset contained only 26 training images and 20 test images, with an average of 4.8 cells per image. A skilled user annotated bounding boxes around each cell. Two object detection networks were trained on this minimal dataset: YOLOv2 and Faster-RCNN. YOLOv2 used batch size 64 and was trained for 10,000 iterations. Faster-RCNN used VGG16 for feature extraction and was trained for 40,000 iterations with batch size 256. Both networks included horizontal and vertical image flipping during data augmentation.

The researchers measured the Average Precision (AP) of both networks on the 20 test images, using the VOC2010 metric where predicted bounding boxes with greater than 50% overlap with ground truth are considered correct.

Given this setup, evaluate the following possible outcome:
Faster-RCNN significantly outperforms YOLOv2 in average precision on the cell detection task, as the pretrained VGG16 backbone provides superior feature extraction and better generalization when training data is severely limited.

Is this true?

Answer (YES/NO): NO